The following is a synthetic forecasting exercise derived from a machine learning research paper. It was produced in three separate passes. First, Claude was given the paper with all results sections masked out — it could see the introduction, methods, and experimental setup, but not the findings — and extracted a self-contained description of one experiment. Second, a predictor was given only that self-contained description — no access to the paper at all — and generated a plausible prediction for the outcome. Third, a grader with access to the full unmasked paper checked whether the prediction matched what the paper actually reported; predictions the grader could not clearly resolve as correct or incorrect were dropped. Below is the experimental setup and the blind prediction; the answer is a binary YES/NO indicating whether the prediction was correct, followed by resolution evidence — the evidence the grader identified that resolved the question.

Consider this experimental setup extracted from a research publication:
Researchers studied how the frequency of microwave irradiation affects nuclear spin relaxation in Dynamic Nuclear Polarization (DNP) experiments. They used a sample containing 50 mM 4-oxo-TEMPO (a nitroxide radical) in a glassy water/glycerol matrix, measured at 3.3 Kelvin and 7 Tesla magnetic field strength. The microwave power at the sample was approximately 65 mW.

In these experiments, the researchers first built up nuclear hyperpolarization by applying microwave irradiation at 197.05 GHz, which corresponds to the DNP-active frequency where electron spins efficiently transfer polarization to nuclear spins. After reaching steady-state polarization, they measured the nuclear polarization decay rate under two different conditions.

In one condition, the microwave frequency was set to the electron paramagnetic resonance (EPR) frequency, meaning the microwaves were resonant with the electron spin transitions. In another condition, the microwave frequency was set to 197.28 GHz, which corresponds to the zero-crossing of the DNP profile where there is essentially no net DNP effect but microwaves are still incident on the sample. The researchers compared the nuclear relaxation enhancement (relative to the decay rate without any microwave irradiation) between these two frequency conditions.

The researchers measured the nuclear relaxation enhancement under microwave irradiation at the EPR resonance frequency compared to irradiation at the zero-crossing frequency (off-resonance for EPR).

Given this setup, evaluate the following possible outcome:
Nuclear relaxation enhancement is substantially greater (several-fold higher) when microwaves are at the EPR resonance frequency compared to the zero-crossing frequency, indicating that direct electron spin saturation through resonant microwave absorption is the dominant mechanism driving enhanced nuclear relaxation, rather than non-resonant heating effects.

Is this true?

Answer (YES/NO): YES